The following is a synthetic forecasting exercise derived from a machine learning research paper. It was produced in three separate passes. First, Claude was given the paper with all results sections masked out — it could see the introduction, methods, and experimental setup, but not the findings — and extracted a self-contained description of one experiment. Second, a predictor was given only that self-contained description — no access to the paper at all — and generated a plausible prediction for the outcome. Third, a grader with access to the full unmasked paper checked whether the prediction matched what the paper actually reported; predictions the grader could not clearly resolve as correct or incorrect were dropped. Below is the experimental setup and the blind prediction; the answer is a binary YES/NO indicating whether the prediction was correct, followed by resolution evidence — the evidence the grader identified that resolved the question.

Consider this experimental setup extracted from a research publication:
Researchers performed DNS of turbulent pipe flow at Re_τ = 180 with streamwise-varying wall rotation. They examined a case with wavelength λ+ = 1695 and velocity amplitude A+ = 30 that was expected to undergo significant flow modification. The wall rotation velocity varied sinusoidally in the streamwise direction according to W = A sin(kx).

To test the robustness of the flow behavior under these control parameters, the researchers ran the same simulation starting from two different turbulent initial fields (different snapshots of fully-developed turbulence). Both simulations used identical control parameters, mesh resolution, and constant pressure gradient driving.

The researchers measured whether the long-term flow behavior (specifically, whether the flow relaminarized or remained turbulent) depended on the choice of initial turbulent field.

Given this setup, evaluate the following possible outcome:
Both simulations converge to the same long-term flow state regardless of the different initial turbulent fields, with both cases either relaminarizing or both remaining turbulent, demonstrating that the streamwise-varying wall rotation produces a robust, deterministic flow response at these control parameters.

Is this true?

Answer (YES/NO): YES